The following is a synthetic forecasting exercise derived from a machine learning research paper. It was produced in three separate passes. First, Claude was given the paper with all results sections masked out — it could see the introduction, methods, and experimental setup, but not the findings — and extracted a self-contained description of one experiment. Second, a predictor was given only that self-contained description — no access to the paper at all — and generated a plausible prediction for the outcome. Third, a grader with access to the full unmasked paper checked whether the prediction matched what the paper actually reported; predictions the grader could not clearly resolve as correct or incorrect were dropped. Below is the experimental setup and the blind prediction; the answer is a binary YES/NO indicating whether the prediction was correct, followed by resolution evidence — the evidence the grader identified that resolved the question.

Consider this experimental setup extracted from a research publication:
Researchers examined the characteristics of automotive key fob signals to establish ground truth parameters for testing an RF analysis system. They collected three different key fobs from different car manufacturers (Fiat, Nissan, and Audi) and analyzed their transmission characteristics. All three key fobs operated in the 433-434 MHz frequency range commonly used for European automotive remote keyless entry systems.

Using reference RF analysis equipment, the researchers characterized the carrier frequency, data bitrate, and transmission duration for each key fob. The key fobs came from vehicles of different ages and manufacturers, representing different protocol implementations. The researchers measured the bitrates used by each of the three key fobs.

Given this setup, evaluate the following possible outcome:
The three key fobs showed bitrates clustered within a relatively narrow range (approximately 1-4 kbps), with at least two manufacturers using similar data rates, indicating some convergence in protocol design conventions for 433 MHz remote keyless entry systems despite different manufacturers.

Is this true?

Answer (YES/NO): NO